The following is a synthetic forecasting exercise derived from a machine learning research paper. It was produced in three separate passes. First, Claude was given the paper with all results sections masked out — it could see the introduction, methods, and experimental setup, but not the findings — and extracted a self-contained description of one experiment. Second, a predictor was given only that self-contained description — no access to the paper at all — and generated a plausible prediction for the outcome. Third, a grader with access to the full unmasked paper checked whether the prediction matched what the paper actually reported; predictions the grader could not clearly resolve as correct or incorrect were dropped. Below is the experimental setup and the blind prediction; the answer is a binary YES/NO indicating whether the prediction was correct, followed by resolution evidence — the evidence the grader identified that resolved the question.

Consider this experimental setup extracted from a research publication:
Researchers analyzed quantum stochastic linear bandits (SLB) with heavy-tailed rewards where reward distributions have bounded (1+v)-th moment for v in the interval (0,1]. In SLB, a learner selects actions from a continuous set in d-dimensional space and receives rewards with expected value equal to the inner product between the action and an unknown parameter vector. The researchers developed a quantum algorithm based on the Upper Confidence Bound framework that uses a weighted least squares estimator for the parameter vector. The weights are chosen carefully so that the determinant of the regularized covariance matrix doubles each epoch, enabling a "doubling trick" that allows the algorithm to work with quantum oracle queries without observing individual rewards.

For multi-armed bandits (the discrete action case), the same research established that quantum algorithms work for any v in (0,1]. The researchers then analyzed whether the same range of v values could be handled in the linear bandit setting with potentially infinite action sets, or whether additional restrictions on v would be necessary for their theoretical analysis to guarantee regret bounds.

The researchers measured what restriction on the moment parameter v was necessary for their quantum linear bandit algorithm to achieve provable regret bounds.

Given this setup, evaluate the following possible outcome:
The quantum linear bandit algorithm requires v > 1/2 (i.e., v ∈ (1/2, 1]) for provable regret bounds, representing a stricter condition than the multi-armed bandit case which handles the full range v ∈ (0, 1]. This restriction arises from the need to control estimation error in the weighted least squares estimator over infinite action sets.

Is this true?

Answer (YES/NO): NO